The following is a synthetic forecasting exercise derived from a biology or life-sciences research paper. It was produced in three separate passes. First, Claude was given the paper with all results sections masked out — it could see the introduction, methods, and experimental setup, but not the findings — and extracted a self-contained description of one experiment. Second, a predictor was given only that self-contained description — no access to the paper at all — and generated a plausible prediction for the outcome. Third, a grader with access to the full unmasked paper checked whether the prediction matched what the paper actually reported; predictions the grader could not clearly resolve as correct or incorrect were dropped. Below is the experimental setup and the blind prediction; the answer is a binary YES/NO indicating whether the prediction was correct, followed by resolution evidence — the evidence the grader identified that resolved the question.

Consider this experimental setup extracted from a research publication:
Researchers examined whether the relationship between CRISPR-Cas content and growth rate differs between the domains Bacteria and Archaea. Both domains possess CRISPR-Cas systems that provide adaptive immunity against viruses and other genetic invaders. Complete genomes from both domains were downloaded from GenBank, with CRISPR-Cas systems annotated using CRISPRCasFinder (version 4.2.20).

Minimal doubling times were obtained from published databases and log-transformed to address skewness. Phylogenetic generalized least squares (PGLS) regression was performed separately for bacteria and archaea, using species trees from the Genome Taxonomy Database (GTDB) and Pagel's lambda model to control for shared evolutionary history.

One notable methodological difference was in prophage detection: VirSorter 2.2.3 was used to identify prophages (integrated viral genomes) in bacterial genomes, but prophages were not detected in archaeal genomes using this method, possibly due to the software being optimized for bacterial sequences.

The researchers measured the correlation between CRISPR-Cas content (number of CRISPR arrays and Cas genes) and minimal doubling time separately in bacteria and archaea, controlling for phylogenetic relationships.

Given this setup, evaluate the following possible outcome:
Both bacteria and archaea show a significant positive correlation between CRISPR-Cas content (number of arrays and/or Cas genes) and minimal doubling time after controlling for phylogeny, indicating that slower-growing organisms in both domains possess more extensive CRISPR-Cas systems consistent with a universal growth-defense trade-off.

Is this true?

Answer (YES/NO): NO